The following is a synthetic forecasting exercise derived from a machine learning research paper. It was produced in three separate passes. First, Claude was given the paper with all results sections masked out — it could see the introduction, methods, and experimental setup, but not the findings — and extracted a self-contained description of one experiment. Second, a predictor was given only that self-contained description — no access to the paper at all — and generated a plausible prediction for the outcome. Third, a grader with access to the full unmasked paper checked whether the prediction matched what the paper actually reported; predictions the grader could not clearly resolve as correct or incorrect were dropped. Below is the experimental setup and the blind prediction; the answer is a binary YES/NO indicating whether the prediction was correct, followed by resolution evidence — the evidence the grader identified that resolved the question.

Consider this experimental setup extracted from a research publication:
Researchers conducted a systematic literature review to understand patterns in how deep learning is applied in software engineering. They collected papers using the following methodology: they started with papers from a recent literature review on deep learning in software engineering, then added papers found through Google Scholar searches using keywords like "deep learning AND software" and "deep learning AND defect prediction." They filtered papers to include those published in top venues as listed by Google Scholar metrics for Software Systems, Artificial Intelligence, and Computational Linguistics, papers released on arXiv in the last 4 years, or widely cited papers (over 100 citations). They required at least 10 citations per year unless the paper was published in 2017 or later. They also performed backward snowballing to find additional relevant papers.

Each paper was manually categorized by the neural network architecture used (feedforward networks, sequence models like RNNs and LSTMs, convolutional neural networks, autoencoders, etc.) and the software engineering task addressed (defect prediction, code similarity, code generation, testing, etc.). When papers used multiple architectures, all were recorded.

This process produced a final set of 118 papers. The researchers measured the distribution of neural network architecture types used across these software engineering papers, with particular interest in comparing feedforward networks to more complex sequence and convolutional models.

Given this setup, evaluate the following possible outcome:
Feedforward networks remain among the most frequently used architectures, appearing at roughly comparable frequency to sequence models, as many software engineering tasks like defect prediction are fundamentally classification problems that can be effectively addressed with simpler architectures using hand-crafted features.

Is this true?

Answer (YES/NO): NO